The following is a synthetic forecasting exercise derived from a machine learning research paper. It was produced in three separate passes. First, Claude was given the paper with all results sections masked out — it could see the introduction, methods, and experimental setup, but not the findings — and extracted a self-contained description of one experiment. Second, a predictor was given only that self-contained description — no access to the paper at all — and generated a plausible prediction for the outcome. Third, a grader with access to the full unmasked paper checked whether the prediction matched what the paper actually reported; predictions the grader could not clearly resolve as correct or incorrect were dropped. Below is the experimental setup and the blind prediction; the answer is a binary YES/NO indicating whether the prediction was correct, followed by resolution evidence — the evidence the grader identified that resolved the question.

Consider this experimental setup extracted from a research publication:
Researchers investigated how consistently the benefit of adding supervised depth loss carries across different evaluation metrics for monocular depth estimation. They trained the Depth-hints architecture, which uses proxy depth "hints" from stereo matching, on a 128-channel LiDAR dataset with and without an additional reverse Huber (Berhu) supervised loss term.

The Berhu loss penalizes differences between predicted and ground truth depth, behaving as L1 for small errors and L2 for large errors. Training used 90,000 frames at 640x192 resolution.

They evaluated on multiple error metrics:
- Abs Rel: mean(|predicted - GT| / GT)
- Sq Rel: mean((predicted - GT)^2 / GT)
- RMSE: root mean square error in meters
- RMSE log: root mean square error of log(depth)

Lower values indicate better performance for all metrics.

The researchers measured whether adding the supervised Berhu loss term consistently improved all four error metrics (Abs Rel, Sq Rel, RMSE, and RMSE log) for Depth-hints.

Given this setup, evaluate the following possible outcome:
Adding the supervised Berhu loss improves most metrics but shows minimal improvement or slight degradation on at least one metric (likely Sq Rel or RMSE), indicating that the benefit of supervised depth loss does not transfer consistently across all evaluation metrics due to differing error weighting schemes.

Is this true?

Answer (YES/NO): YES